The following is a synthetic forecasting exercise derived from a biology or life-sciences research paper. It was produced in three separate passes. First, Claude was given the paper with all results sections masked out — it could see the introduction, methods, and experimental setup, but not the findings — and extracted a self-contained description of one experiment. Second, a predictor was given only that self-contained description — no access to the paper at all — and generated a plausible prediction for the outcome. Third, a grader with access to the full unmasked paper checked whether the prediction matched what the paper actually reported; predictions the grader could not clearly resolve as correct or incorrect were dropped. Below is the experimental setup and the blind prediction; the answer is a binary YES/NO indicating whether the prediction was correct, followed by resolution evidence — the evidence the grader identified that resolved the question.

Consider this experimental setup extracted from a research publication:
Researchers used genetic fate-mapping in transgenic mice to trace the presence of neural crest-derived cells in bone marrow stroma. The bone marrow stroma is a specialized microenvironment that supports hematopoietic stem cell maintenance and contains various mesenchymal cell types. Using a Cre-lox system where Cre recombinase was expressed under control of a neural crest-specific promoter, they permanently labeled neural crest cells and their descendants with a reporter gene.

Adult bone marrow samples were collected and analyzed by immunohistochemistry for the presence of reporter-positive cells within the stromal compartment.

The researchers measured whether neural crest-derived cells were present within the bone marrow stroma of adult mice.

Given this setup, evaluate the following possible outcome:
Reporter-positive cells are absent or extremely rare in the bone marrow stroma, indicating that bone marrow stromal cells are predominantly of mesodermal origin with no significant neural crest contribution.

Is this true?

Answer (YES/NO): NO